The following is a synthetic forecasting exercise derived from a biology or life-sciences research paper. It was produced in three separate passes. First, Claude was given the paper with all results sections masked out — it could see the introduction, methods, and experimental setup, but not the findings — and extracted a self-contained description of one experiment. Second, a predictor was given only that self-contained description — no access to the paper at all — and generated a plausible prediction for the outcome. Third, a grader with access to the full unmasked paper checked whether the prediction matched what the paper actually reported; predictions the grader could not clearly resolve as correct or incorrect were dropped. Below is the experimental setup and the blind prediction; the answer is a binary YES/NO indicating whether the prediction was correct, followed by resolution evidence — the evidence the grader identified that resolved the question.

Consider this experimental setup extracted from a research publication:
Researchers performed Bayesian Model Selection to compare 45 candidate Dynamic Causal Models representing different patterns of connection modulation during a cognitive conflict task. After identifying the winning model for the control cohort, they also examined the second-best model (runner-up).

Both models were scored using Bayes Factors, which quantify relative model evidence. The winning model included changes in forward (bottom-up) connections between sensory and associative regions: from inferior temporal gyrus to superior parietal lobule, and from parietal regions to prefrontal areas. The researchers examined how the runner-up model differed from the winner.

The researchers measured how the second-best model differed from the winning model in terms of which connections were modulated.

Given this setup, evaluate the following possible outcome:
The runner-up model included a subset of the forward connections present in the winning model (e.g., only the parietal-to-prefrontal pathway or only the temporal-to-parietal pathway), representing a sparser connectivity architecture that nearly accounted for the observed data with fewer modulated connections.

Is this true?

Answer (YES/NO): NO